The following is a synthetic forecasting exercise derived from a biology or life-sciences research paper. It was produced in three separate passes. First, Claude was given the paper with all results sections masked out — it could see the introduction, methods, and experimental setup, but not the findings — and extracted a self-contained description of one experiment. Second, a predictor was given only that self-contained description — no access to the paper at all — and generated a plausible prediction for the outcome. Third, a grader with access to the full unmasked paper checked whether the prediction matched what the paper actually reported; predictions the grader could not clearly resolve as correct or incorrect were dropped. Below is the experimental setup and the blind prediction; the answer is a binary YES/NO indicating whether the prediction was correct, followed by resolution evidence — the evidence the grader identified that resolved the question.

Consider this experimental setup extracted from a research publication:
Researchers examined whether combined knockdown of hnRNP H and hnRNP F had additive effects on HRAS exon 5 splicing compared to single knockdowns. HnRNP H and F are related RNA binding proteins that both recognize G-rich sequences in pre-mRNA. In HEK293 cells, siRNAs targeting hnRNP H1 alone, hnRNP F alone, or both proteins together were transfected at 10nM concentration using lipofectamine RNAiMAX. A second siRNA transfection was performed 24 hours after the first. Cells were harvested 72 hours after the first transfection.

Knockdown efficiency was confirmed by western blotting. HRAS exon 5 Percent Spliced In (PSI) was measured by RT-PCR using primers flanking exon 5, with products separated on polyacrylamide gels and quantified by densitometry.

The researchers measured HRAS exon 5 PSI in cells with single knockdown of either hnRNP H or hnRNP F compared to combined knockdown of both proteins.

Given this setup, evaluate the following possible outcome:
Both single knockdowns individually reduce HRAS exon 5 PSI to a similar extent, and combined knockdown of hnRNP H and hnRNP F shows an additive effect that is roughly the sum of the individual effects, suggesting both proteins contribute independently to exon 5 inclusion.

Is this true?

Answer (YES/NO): NO